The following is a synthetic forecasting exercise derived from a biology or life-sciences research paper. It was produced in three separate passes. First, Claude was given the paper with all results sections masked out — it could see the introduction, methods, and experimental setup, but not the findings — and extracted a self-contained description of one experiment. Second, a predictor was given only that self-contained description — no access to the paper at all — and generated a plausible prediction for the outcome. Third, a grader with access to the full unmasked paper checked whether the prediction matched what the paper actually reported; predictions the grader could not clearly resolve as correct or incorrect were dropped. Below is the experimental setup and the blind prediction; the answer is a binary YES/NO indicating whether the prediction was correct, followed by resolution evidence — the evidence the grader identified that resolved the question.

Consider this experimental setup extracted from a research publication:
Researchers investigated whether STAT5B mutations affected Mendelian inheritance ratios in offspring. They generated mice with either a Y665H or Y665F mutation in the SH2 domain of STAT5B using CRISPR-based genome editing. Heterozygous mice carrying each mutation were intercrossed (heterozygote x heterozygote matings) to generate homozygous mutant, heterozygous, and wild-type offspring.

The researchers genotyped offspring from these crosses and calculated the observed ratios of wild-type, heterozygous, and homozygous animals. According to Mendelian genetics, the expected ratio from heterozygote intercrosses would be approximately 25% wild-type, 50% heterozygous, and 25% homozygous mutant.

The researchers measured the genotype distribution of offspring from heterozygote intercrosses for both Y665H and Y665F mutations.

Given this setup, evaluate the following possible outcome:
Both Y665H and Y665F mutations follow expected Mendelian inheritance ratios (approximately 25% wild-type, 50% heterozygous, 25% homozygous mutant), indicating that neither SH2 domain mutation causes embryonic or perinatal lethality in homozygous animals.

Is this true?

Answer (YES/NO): NO